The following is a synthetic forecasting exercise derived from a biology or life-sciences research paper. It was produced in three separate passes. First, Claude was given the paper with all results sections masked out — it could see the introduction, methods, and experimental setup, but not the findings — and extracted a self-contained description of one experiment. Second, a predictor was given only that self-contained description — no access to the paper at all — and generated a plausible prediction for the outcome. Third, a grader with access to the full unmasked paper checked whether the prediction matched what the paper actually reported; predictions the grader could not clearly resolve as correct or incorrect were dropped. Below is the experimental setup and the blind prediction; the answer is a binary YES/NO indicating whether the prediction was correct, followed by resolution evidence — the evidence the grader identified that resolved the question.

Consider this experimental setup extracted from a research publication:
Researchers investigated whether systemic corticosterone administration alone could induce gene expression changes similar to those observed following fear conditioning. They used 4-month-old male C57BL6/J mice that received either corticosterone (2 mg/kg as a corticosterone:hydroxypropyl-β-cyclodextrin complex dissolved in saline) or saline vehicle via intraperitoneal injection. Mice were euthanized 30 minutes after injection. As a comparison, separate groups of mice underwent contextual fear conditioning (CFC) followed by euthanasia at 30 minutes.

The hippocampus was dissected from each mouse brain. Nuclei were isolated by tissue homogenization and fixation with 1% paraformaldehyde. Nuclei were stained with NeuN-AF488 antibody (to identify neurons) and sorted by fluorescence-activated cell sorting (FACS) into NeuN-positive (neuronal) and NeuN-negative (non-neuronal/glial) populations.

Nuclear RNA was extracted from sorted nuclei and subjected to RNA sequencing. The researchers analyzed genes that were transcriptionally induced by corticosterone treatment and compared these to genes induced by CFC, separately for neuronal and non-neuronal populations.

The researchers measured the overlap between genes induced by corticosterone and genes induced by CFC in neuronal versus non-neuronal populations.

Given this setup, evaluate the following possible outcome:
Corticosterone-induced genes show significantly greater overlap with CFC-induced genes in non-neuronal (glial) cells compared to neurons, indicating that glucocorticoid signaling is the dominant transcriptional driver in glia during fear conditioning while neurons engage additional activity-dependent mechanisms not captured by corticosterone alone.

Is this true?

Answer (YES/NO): YES